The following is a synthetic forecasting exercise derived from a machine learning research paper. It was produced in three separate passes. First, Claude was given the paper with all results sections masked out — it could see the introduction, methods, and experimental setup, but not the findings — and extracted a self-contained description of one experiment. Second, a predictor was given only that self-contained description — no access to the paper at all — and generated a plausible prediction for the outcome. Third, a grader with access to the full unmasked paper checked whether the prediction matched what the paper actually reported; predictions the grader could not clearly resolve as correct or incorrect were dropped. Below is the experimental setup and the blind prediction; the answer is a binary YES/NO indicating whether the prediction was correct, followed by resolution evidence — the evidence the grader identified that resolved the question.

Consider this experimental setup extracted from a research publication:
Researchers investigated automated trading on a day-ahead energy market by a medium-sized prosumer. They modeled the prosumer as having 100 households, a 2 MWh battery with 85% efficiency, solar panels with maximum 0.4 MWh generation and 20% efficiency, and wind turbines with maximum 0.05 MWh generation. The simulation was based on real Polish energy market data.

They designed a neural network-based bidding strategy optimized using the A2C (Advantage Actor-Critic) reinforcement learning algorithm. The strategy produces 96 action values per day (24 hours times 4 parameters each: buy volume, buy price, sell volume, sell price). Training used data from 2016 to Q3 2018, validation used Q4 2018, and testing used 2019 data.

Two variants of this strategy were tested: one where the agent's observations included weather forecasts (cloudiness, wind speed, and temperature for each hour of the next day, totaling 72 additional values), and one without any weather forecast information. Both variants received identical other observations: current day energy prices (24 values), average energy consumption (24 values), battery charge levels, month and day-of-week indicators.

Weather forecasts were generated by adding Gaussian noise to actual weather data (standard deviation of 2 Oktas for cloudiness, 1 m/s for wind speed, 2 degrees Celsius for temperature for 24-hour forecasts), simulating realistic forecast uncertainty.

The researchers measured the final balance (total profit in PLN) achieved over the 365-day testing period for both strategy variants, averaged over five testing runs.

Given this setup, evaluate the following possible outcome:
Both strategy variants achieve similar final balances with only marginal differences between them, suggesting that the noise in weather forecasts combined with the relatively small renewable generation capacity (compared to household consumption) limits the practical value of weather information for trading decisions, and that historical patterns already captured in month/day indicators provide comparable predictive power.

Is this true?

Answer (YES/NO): NO